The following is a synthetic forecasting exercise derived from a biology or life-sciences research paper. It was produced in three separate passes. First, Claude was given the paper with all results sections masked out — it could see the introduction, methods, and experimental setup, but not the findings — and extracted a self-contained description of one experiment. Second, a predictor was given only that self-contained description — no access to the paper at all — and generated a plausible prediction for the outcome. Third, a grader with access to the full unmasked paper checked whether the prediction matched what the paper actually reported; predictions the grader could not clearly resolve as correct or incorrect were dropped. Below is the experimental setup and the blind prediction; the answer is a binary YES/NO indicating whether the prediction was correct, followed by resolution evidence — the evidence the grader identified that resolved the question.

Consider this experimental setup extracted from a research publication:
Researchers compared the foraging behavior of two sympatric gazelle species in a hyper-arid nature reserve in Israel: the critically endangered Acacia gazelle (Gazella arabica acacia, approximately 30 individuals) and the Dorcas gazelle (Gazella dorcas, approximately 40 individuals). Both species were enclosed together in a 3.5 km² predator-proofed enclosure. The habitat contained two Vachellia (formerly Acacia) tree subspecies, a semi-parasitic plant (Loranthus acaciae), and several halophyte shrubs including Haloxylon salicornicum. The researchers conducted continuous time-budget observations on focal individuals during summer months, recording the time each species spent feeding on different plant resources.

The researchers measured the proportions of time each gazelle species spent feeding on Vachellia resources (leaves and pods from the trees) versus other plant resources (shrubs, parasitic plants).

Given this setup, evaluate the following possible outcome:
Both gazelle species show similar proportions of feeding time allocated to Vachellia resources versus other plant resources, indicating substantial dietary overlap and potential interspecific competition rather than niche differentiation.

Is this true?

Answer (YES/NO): NO